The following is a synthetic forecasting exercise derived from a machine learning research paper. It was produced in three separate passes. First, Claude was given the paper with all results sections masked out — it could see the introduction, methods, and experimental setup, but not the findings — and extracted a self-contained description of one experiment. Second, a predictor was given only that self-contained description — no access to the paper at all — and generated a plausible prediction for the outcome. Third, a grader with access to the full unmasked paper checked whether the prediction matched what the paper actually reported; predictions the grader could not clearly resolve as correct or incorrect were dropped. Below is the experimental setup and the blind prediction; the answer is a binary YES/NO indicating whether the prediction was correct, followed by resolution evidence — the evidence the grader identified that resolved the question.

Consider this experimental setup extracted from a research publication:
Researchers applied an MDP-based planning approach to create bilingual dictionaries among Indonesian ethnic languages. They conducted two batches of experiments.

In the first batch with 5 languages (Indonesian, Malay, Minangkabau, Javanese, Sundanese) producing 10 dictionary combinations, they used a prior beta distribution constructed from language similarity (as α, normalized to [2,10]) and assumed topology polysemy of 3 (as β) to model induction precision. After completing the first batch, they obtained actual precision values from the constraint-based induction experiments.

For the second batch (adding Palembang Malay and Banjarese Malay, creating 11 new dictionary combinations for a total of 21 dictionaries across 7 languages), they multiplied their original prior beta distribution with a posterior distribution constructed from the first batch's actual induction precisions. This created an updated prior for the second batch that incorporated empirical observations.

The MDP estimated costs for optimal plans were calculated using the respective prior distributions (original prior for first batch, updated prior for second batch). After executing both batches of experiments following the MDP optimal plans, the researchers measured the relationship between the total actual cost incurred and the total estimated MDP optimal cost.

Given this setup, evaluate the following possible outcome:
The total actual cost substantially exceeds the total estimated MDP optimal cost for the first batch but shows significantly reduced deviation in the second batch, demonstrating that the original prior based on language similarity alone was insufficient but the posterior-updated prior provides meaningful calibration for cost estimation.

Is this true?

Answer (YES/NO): NO